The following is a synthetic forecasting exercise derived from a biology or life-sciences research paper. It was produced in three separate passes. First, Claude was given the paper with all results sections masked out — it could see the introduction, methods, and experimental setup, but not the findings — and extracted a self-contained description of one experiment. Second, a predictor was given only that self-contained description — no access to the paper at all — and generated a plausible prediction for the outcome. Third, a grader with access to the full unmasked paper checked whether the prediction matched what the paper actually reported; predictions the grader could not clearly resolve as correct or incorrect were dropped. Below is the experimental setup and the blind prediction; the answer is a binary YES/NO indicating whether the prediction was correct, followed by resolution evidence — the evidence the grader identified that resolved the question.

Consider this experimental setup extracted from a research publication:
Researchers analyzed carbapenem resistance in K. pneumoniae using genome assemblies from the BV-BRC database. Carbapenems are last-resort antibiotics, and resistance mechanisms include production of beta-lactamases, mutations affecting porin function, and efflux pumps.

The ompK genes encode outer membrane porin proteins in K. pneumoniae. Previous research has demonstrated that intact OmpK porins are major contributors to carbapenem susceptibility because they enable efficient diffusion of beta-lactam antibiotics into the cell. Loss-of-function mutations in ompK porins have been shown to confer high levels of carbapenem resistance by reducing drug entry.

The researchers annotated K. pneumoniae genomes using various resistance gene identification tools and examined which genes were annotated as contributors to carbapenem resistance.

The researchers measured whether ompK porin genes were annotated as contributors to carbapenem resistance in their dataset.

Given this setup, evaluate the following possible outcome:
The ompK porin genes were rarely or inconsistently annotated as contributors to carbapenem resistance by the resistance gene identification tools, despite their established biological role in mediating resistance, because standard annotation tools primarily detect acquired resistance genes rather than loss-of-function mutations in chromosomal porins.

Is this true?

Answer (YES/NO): NO